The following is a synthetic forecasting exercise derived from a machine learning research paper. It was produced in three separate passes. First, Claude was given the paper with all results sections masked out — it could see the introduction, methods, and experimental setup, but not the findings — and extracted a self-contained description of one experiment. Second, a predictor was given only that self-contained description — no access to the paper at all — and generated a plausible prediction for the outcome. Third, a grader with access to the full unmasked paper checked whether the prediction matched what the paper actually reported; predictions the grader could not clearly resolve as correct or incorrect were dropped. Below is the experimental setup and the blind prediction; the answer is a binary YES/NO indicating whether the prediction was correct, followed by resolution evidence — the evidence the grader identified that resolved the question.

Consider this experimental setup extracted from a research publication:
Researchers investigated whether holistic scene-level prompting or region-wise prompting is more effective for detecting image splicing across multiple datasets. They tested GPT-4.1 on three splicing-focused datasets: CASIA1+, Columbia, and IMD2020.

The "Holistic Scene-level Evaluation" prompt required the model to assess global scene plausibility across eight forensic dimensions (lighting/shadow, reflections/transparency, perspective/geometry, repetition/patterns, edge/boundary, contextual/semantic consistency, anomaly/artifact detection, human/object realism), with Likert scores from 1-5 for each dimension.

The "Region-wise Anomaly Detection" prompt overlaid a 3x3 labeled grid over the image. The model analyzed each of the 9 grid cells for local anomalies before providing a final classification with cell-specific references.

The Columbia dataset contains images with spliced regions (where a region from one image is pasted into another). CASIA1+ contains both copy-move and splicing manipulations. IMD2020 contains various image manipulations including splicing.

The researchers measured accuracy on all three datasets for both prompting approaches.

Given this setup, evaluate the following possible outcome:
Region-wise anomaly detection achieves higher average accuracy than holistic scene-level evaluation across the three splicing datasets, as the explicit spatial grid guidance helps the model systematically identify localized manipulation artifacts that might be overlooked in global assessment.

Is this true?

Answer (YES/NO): NO